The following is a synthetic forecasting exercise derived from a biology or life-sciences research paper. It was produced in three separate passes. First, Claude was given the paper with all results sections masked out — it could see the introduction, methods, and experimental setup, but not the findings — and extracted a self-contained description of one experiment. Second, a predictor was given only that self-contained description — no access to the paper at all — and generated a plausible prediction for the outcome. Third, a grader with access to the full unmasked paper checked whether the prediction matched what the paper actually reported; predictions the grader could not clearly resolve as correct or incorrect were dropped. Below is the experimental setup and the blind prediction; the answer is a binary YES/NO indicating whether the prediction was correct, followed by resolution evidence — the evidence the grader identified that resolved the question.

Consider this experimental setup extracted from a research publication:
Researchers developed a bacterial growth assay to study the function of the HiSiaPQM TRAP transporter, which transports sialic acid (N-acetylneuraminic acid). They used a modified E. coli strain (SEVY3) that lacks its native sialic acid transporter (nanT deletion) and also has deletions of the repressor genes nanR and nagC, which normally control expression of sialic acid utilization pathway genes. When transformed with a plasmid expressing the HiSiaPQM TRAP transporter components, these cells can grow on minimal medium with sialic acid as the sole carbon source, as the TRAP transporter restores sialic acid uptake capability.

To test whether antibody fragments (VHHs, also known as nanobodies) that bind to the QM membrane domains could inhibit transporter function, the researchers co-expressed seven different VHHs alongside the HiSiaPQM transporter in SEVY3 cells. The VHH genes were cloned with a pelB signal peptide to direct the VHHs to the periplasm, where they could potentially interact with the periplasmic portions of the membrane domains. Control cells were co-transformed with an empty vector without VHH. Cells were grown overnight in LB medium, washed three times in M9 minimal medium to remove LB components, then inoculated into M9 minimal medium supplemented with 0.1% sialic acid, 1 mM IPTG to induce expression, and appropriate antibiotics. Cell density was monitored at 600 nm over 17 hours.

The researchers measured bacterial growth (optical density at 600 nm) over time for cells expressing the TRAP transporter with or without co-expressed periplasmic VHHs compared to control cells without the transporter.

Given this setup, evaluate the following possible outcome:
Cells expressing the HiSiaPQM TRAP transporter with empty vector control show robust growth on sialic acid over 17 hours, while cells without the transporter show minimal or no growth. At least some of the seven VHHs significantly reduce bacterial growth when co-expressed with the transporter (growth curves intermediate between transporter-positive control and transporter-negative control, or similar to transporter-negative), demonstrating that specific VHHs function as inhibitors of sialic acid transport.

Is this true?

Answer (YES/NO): YES